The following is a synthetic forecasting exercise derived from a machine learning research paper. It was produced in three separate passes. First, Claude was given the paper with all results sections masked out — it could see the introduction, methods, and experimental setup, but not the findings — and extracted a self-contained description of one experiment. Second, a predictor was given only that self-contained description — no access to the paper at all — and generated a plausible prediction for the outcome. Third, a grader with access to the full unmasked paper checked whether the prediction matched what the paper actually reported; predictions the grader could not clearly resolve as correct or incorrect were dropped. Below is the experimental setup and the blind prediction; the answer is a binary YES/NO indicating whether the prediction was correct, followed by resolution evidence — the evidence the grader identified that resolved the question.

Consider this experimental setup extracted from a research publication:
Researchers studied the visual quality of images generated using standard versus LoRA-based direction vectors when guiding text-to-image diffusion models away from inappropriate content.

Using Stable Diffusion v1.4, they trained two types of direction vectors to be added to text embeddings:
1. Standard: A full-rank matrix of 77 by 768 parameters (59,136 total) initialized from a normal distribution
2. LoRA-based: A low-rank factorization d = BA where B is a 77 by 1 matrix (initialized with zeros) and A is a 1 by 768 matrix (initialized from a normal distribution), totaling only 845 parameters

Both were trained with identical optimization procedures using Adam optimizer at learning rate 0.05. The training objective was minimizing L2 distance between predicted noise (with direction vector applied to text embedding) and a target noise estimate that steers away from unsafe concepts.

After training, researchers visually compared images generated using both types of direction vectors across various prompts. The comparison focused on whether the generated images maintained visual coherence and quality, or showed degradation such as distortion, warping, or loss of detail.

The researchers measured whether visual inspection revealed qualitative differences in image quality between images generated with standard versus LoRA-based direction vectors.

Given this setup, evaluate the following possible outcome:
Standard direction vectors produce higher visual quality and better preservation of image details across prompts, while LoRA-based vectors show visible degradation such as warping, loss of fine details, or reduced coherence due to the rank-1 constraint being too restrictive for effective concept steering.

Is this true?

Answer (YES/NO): NO